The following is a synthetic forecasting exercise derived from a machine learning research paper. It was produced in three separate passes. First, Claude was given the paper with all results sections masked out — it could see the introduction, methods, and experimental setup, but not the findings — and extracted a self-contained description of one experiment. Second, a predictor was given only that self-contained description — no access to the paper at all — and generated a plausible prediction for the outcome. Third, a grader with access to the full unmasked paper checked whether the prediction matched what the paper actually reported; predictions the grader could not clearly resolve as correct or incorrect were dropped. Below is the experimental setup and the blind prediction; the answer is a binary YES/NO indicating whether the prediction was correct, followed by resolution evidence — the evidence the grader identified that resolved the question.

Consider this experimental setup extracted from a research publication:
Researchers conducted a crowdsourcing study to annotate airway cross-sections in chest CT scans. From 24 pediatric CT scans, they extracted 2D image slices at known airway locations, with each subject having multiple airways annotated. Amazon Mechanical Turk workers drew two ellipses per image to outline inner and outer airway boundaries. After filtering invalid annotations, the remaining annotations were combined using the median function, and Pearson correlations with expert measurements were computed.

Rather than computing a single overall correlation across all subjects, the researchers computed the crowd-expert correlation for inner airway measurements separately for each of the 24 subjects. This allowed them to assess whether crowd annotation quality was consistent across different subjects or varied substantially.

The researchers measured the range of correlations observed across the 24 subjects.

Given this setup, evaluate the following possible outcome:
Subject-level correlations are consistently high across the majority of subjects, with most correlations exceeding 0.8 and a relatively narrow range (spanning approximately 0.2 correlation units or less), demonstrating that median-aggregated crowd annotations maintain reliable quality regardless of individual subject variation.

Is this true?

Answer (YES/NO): NO